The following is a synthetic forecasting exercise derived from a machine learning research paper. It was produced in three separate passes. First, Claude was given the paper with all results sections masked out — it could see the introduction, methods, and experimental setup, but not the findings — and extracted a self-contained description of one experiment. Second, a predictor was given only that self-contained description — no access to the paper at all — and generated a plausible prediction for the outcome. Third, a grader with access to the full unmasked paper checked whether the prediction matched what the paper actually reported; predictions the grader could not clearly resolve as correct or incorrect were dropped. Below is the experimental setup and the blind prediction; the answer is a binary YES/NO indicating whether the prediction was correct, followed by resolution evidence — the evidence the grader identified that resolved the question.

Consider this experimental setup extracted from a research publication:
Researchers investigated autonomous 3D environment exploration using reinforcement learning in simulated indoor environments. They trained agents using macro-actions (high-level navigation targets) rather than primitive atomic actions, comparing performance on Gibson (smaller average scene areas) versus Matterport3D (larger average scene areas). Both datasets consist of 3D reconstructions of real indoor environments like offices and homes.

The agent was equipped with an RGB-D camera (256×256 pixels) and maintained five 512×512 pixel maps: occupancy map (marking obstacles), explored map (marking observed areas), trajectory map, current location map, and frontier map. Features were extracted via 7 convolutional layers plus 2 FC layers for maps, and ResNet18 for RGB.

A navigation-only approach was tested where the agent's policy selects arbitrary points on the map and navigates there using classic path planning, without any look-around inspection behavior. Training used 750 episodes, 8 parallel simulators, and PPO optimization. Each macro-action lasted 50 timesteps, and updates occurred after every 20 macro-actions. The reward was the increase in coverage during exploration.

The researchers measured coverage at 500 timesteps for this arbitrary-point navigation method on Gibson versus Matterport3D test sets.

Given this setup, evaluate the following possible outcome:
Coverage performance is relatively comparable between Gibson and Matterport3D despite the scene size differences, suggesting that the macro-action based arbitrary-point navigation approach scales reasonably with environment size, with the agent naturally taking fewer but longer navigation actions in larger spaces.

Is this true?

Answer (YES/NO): NO